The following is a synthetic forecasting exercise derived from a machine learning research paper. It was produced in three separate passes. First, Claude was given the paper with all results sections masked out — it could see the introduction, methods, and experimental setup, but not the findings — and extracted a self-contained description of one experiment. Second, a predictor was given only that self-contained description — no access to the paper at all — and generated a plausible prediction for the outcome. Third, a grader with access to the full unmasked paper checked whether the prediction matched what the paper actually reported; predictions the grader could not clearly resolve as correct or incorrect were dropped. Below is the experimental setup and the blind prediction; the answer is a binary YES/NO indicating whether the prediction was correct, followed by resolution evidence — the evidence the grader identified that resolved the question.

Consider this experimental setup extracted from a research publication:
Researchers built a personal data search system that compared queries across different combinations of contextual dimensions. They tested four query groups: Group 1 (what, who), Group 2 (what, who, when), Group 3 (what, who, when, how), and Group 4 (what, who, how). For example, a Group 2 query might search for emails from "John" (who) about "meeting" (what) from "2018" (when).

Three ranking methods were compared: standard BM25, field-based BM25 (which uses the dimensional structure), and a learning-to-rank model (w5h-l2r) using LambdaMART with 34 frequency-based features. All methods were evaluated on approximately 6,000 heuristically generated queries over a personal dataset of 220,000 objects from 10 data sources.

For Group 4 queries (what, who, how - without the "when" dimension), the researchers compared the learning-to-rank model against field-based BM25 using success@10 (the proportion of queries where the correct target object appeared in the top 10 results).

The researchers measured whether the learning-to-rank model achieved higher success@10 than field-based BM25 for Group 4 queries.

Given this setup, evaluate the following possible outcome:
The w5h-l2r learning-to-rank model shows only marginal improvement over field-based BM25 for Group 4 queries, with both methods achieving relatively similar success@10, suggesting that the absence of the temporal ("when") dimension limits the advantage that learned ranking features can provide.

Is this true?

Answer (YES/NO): NO